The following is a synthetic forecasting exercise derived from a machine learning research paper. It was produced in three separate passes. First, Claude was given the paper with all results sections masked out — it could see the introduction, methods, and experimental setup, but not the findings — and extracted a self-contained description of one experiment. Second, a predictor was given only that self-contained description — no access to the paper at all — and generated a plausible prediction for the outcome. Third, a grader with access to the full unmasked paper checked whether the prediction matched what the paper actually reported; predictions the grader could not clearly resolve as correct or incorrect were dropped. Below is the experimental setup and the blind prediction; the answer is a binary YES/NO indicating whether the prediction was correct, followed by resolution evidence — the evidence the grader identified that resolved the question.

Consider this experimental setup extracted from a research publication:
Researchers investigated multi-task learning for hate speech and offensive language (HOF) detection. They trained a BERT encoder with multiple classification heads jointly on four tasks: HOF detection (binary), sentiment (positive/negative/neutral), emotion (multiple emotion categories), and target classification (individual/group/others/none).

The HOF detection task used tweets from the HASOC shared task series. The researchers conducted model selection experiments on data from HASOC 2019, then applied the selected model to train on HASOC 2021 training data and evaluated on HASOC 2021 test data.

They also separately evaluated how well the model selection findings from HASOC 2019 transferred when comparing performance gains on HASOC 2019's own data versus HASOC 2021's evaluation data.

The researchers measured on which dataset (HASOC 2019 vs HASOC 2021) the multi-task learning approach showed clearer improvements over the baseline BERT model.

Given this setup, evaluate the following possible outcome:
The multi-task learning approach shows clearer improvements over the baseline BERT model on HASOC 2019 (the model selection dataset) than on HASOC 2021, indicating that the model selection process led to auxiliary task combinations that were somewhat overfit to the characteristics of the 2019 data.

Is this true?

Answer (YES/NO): YES